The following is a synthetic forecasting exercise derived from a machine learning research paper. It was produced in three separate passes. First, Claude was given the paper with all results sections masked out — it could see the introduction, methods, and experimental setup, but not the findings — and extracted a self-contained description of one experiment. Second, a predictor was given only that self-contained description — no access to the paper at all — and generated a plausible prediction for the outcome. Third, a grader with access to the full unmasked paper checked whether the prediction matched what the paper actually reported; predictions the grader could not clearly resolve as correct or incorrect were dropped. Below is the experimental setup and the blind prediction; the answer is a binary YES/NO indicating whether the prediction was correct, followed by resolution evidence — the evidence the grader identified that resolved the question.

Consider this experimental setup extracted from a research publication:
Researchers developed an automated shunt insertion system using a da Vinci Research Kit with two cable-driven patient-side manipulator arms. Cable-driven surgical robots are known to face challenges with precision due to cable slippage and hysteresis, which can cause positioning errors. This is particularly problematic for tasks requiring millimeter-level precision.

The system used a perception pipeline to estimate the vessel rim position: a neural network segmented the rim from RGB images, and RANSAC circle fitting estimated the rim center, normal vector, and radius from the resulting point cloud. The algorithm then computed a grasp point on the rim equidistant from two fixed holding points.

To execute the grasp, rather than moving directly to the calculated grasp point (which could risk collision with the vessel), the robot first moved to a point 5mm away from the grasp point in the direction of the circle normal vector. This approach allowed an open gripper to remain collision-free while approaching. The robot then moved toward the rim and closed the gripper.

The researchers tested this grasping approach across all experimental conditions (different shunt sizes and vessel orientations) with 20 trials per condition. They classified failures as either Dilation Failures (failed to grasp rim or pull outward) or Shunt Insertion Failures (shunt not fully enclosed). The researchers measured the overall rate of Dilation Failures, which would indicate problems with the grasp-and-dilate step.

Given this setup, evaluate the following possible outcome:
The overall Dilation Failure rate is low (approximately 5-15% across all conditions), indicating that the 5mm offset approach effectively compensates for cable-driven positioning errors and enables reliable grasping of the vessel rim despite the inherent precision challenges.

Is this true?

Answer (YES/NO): NO